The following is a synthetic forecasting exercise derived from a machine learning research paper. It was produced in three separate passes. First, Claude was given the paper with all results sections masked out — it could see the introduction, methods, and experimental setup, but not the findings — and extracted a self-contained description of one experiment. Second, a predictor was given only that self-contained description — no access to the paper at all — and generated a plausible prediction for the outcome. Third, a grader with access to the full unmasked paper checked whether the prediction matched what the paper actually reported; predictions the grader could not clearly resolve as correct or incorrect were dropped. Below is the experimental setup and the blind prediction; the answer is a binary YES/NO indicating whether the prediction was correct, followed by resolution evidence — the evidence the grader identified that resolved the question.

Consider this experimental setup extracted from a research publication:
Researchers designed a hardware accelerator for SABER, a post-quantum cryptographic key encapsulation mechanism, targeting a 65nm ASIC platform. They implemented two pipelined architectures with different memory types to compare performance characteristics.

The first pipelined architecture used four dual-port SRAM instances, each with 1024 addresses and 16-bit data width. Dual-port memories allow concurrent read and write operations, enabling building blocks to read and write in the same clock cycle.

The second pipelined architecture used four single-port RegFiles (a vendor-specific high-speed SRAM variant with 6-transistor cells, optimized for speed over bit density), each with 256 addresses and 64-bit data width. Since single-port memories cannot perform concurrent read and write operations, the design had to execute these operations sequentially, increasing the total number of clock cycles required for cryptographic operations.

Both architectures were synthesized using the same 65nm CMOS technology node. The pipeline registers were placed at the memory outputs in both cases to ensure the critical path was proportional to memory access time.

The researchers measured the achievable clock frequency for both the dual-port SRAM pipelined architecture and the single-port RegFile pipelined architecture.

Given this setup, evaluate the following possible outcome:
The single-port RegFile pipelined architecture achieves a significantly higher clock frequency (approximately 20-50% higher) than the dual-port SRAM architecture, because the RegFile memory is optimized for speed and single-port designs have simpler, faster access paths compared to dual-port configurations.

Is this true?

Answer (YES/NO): NO